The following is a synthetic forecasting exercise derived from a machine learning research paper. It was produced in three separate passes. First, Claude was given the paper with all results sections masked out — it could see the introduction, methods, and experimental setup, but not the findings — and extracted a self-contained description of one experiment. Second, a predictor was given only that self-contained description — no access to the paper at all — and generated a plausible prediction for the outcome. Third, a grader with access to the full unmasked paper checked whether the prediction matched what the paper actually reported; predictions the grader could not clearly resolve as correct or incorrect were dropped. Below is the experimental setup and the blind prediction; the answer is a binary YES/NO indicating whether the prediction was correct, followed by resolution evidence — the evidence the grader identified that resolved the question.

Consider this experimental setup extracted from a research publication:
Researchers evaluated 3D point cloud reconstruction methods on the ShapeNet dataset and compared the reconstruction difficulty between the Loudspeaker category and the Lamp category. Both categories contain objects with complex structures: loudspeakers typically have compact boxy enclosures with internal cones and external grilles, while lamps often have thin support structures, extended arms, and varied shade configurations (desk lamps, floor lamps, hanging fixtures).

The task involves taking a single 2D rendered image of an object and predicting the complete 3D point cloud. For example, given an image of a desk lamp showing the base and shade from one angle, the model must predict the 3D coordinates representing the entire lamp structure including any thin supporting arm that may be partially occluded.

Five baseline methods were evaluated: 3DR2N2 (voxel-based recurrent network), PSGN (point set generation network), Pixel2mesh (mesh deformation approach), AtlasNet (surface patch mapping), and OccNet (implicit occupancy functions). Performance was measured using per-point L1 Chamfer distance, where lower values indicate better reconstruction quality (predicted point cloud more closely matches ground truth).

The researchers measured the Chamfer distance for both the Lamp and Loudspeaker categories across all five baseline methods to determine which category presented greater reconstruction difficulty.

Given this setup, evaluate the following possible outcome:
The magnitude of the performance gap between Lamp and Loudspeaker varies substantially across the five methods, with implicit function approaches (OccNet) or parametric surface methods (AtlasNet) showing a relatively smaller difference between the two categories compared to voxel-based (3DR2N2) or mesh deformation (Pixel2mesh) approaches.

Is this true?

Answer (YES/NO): NO